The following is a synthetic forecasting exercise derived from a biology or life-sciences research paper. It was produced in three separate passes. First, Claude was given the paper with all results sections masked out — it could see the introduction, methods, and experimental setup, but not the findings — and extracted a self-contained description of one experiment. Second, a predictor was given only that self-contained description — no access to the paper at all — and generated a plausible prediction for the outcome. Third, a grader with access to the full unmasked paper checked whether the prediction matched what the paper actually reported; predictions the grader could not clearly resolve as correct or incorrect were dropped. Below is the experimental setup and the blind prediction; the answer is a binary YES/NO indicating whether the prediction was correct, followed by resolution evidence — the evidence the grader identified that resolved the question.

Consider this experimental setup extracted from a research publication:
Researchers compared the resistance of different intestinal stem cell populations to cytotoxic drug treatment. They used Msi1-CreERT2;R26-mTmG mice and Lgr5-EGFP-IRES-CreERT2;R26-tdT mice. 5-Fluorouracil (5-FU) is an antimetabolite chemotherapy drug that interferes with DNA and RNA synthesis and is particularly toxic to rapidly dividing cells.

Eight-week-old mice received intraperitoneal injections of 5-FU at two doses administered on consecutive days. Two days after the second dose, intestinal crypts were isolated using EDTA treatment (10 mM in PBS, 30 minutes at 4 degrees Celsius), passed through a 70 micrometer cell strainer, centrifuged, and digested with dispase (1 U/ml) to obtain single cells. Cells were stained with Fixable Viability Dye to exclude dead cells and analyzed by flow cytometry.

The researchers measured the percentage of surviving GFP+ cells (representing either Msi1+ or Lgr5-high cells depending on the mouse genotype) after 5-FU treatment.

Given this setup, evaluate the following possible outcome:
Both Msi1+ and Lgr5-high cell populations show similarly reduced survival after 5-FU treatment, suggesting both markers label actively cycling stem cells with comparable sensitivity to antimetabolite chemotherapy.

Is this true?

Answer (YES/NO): NO